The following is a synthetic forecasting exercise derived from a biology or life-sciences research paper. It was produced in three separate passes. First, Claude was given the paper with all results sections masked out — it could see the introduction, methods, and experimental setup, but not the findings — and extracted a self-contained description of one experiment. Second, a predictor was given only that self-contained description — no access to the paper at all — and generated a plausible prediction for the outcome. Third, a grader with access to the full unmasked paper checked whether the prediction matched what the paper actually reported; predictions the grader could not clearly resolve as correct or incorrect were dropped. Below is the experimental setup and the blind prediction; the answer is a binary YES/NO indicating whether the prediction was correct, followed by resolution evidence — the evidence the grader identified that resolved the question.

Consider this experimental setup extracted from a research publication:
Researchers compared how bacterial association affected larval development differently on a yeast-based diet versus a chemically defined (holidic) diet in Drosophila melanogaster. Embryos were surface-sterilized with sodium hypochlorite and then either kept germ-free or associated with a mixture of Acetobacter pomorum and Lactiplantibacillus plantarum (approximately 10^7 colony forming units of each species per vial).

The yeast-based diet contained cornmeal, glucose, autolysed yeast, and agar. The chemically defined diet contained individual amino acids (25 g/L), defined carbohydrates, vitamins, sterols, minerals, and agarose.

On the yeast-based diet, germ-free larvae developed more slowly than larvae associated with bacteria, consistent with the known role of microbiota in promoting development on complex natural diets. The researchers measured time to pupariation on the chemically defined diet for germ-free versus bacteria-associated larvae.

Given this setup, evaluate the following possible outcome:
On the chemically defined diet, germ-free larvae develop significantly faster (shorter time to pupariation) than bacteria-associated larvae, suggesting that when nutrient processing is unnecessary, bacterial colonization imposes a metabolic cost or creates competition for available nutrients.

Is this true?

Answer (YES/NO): NO